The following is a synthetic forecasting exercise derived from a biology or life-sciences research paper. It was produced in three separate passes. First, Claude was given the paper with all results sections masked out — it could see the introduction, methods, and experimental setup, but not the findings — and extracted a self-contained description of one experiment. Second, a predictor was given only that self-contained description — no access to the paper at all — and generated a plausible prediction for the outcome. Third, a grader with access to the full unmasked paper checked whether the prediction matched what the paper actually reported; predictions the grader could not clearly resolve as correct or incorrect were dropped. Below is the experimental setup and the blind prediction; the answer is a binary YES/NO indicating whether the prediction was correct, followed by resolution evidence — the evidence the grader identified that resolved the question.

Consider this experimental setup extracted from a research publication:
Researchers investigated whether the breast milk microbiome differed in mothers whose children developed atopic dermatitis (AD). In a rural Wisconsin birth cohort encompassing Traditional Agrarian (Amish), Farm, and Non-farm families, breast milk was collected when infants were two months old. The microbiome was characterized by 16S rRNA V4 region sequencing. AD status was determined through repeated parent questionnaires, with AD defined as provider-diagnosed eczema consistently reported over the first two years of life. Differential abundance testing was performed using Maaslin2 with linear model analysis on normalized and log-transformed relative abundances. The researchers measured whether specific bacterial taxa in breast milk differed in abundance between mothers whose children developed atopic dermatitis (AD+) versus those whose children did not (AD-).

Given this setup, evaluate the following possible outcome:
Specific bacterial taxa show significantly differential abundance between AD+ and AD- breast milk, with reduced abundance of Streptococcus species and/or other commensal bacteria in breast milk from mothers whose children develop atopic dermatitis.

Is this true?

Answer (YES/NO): NO